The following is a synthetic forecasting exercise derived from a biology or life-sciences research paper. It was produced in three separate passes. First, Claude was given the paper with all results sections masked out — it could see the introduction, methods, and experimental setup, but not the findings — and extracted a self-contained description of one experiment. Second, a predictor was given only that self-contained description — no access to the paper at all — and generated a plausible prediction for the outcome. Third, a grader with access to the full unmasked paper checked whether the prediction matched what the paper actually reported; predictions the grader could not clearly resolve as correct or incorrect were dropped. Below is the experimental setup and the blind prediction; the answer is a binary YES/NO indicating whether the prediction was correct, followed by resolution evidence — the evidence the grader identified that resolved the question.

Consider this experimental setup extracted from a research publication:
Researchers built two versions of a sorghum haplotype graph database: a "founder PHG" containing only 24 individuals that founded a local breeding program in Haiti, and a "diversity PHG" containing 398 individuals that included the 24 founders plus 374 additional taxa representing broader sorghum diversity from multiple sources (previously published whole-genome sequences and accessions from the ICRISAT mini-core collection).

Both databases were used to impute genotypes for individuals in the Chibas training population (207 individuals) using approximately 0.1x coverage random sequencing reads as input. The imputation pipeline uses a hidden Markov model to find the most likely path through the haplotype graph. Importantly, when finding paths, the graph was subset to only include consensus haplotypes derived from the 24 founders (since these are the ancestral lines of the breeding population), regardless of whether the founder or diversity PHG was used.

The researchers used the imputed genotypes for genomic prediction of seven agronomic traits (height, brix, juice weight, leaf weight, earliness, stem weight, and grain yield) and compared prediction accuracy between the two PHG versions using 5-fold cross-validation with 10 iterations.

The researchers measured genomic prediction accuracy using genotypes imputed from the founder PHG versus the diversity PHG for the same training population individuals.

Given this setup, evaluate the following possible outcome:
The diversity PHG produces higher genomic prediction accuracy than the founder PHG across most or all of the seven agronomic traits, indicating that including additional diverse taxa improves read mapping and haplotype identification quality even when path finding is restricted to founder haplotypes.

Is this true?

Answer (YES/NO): NO